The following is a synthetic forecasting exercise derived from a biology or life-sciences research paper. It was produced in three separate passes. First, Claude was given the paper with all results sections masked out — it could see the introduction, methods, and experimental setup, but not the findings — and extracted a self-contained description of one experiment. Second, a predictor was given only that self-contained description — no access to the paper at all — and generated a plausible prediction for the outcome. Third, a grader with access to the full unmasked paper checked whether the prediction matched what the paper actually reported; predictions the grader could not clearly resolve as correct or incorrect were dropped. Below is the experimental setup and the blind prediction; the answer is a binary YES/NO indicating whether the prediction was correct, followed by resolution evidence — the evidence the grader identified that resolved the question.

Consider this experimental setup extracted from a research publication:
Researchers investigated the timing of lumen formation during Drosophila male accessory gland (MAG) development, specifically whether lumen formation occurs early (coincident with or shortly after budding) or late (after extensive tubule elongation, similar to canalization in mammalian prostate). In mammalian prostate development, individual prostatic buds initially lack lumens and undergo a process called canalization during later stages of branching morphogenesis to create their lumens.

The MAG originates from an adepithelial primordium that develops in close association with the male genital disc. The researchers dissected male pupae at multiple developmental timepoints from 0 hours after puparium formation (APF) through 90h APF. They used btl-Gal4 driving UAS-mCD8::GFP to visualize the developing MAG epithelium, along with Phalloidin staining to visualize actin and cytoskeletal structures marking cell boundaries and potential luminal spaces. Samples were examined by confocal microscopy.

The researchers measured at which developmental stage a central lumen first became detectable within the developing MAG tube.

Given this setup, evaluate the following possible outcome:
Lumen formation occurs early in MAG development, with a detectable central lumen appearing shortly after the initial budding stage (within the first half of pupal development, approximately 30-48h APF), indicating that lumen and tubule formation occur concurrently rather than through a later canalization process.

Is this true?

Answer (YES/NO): NO